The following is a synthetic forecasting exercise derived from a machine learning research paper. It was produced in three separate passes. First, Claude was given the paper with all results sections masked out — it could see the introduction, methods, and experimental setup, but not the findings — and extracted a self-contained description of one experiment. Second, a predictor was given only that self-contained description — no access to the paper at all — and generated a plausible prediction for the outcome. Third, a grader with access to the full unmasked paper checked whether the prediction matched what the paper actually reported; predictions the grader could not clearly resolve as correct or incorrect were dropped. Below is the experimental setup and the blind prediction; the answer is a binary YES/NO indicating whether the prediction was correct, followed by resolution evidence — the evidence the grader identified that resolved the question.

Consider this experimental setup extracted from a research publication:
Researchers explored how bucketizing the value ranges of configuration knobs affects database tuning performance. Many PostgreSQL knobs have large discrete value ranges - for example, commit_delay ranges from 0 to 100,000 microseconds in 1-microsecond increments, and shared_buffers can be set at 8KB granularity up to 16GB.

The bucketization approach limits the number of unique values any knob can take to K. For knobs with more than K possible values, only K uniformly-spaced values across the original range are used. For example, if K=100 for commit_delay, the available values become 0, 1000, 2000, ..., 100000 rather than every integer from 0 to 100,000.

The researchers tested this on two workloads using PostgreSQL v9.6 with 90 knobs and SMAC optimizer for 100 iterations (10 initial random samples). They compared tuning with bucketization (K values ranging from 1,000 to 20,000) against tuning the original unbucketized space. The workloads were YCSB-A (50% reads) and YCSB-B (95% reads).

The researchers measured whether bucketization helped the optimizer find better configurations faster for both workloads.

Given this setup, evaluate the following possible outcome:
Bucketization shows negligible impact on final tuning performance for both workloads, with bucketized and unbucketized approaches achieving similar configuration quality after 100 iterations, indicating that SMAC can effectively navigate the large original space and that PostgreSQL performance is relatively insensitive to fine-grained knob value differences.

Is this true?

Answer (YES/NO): NO